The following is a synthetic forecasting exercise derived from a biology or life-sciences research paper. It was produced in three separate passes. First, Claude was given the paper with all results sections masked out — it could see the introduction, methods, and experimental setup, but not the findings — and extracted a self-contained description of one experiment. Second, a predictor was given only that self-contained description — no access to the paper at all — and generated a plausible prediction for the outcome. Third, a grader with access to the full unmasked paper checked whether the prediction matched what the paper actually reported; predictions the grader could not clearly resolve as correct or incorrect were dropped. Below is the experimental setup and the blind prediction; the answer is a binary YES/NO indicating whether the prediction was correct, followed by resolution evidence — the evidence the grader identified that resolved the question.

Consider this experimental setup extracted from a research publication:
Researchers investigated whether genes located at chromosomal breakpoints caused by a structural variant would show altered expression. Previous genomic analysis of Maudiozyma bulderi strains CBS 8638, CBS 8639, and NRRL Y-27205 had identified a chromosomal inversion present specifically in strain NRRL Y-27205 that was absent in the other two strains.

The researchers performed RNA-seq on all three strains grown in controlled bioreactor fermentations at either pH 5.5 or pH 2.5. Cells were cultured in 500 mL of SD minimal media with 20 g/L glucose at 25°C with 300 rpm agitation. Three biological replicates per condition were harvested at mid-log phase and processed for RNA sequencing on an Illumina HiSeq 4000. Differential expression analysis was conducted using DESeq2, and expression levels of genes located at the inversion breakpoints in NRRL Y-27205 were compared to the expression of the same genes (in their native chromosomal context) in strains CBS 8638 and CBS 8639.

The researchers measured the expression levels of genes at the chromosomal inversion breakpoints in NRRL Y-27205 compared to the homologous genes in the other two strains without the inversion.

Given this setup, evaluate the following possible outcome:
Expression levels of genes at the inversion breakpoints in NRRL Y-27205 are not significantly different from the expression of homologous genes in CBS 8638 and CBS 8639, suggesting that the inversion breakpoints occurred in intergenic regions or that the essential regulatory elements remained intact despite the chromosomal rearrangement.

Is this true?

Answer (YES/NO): NO